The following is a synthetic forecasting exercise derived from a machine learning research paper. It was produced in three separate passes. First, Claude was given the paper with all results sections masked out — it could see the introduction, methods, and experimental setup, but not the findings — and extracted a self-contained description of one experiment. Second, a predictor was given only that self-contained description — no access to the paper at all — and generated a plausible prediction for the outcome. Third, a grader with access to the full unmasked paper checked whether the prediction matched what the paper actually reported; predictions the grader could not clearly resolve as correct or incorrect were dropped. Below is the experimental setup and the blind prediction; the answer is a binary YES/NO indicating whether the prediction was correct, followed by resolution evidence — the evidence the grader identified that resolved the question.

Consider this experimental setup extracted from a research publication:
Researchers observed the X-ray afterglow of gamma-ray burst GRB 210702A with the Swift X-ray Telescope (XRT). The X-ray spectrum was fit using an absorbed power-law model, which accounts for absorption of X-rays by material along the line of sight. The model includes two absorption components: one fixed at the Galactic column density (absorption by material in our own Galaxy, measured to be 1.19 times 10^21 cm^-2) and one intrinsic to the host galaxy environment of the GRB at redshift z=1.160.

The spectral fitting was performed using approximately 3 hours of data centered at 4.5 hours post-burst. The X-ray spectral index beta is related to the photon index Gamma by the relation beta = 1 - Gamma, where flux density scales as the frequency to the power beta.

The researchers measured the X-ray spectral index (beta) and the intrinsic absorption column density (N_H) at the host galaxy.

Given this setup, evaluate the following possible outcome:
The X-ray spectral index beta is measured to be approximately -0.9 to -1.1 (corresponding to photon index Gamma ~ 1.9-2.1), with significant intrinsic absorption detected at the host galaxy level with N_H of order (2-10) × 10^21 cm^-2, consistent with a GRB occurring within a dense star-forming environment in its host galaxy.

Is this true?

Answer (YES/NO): YES